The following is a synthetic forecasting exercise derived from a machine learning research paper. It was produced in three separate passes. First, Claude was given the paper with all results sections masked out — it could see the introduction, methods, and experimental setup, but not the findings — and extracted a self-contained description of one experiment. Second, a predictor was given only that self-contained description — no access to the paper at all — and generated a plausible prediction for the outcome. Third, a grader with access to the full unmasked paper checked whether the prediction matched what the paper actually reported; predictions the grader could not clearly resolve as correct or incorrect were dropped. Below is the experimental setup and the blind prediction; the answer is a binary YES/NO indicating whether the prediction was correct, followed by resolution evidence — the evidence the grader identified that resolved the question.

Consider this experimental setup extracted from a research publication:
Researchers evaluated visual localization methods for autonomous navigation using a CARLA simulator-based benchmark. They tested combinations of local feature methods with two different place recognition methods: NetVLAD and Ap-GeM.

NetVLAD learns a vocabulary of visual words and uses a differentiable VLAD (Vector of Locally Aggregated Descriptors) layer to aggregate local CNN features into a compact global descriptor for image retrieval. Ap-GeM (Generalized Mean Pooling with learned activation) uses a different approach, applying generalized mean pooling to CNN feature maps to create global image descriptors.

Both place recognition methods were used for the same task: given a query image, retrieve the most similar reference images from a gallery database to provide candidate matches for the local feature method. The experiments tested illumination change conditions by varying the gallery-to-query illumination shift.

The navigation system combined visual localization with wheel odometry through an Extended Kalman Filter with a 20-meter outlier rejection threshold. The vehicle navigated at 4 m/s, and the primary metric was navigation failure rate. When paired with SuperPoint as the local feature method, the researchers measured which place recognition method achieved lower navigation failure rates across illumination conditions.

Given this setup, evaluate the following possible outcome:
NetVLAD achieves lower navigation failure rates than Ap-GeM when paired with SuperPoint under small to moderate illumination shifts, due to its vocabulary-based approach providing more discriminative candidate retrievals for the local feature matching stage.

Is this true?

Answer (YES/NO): NO